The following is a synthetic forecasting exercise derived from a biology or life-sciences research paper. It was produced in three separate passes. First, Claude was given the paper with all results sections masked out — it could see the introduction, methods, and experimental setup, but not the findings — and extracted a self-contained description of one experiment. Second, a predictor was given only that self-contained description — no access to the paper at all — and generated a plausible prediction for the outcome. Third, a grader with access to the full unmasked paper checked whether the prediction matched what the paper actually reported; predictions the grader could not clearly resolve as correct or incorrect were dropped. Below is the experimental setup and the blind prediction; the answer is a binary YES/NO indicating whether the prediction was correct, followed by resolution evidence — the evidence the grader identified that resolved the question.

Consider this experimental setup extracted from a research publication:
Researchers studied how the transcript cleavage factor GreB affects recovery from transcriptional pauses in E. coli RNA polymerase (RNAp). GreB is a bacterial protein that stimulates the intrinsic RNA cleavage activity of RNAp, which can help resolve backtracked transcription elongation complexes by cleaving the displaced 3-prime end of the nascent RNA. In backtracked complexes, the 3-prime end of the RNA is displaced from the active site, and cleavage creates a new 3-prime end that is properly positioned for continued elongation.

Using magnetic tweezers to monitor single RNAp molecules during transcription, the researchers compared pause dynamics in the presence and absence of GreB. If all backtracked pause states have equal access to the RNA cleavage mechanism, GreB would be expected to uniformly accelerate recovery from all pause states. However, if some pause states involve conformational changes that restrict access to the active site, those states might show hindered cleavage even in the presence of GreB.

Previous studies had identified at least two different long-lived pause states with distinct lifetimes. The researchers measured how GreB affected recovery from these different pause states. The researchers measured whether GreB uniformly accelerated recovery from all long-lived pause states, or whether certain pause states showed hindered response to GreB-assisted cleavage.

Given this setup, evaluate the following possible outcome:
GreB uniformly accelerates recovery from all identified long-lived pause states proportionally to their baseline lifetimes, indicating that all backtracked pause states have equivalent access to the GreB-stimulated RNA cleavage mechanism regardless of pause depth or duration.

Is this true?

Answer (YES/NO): NO